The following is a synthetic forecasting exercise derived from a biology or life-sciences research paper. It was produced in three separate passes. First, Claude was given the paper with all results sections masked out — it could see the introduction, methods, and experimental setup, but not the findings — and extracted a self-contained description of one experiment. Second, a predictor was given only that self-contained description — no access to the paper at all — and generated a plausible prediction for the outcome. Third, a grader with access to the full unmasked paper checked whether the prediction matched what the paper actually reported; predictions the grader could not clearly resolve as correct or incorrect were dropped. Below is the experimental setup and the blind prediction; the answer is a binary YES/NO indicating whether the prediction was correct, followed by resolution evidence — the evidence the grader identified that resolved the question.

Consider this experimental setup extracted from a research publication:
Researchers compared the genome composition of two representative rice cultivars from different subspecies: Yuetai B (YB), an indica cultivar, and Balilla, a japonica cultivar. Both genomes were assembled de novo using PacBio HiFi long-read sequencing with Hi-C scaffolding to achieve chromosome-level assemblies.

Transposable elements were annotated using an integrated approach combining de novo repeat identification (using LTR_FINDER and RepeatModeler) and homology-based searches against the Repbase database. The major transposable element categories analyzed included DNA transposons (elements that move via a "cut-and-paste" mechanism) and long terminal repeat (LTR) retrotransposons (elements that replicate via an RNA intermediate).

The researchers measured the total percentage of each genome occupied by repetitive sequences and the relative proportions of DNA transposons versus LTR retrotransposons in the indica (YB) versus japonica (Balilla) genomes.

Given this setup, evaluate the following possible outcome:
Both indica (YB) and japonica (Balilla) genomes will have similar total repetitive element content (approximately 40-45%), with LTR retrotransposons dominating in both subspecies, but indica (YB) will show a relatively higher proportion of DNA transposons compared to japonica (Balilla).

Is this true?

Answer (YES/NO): NO